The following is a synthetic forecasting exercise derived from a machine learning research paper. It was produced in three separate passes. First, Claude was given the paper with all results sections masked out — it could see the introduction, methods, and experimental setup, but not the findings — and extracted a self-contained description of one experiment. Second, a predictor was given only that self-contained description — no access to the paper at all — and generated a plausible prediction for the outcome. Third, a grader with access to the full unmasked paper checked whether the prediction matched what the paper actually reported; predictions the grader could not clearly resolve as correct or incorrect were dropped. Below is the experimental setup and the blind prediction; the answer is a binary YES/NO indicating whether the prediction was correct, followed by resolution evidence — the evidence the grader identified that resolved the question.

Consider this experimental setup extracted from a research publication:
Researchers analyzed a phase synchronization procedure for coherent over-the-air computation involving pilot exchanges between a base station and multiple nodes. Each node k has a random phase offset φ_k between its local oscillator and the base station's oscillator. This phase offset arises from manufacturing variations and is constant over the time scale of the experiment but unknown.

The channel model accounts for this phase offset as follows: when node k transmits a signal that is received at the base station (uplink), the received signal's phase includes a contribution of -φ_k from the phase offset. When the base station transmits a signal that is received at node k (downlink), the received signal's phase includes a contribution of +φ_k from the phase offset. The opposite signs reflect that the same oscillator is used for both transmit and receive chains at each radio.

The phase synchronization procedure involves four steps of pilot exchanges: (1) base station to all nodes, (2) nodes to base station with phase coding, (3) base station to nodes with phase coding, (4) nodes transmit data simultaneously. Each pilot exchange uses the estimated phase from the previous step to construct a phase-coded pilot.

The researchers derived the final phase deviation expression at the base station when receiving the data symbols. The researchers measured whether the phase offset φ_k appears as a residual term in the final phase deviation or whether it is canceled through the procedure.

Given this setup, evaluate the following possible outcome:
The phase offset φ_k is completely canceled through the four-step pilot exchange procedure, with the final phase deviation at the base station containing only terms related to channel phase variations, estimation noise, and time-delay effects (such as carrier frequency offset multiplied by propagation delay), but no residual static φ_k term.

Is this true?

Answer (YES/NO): YES